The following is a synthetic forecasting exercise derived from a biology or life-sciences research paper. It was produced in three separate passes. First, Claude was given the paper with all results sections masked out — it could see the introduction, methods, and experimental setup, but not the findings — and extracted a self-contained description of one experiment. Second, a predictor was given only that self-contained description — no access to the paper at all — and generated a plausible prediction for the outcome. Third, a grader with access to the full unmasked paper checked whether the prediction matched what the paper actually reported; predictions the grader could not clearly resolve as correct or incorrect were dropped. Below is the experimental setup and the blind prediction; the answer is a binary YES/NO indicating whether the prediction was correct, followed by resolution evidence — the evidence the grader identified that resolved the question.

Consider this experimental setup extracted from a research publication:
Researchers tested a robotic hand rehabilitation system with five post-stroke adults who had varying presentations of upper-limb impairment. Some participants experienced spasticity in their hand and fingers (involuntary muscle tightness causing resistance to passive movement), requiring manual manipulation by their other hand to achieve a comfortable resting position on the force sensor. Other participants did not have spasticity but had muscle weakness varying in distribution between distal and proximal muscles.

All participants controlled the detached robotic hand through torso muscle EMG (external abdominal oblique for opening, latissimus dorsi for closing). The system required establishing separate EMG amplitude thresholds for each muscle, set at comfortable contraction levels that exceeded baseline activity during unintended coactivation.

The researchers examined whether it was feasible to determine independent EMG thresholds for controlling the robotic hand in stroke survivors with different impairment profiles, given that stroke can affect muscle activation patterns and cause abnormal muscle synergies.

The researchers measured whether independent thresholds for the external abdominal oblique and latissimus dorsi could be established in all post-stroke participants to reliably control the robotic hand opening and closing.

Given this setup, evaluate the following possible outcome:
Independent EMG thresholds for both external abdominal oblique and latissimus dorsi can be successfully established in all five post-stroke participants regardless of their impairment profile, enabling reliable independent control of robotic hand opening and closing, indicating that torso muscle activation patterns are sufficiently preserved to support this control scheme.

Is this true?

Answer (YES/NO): YES